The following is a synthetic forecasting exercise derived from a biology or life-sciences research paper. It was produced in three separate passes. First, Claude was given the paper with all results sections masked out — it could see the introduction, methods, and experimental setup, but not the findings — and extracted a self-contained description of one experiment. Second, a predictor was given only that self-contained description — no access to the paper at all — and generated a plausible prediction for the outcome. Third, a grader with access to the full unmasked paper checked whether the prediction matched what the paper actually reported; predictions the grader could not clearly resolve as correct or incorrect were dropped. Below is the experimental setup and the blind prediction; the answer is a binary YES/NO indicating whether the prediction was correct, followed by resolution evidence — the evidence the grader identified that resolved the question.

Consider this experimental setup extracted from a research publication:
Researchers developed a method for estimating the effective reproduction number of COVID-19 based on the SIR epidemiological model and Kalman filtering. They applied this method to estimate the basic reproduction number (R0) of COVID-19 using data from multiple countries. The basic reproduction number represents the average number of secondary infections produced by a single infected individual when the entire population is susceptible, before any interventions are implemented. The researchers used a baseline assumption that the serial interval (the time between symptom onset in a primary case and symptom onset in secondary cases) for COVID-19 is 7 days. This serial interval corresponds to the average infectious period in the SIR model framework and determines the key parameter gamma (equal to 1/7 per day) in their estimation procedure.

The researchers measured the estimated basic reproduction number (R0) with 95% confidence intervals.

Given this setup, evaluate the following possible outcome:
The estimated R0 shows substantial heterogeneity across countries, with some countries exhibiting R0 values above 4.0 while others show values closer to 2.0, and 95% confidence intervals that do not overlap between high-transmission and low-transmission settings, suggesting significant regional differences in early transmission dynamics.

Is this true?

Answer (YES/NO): NO